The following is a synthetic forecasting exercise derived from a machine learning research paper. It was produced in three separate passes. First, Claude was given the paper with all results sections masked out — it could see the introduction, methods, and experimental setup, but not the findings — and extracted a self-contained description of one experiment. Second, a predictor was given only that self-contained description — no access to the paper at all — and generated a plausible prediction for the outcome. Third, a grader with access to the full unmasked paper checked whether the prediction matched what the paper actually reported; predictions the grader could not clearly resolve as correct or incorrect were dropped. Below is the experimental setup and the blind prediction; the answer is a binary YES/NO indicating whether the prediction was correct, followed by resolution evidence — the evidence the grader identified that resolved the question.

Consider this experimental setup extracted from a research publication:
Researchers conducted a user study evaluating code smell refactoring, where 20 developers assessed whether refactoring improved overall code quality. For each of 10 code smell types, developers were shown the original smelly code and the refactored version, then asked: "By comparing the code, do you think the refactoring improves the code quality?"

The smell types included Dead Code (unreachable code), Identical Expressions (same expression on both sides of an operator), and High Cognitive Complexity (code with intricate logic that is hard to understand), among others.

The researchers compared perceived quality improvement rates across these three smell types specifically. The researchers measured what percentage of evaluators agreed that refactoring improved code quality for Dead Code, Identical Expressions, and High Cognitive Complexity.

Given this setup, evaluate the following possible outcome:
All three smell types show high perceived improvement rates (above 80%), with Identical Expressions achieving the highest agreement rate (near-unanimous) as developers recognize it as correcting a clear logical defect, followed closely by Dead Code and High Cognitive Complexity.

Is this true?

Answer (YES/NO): NO